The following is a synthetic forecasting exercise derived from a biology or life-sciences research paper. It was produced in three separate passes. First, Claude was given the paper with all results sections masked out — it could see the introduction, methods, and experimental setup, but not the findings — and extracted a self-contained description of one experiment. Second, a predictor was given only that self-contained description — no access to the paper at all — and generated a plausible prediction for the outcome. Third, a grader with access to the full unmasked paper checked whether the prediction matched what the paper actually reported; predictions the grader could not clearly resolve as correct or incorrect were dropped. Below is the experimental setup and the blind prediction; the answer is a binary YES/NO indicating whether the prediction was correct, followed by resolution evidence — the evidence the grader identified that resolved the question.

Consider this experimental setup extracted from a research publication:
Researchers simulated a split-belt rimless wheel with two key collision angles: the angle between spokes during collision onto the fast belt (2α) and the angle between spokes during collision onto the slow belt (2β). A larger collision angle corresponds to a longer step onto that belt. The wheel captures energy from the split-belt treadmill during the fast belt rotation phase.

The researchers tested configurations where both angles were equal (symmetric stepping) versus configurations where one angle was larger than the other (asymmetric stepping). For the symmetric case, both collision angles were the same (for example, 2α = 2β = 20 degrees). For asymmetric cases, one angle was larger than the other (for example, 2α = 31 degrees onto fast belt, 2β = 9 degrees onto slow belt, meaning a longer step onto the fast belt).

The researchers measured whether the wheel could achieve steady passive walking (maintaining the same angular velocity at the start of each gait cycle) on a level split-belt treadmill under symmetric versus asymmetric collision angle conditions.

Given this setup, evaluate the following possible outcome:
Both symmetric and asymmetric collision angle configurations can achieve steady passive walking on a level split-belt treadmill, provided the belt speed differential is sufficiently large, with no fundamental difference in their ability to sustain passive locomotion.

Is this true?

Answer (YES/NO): NO